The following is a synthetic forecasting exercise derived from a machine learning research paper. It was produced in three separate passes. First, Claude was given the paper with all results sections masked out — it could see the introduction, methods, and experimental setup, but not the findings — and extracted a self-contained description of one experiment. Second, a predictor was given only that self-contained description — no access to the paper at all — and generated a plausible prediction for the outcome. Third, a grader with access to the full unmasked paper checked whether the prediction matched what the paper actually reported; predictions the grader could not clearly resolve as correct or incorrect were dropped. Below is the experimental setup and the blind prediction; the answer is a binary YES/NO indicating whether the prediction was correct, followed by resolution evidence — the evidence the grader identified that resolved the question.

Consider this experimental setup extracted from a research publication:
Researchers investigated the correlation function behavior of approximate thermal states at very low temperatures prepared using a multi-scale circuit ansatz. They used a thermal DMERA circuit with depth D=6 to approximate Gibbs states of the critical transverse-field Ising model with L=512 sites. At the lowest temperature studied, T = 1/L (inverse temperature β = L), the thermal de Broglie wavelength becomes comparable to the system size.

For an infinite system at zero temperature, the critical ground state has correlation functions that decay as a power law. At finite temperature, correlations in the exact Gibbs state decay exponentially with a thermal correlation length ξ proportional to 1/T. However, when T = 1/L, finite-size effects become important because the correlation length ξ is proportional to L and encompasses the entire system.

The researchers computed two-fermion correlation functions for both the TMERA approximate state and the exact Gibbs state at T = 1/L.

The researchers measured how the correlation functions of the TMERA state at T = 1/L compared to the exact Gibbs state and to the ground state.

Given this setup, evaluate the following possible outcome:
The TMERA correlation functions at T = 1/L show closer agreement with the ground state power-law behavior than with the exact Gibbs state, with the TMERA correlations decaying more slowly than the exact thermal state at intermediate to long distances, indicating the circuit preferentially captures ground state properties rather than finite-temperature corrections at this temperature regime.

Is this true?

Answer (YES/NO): YES